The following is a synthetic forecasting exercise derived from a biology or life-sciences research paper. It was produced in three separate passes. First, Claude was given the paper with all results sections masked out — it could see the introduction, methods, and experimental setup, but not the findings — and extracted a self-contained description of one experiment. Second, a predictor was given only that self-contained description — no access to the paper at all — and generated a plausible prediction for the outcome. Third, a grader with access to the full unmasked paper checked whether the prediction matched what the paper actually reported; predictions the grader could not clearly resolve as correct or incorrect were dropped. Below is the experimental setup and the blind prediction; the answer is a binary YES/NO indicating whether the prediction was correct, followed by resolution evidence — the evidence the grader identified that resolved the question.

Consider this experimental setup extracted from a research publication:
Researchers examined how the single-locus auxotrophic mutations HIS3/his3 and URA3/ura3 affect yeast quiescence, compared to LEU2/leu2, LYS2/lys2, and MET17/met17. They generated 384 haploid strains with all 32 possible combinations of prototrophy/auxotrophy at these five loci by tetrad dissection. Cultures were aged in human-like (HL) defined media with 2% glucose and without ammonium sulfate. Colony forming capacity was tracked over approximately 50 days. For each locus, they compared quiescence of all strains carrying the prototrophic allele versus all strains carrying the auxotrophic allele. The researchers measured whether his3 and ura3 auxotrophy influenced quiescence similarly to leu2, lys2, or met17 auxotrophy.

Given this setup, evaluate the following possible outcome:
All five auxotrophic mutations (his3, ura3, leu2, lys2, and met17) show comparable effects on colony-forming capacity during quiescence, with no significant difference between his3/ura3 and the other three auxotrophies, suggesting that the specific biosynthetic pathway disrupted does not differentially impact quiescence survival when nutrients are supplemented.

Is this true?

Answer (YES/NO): NO